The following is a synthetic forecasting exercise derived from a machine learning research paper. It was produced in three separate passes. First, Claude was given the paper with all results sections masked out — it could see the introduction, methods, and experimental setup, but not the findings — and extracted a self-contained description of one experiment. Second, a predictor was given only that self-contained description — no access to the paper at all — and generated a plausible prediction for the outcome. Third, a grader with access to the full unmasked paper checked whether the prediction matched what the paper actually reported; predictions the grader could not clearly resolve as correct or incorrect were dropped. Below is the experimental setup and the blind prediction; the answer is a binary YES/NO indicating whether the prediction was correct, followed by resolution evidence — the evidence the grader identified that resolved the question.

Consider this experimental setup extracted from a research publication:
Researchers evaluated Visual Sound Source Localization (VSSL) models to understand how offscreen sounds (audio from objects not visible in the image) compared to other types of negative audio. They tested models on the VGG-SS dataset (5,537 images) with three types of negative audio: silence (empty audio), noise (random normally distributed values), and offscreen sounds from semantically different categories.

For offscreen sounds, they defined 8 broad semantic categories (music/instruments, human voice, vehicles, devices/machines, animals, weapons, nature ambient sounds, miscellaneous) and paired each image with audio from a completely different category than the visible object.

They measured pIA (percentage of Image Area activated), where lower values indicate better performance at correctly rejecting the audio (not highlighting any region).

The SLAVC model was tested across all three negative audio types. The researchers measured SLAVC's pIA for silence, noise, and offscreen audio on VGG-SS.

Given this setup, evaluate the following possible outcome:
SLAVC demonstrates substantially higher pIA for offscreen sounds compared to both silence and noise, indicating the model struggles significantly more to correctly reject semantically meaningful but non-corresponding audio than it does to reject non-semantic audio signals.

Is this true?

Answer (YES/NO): YES